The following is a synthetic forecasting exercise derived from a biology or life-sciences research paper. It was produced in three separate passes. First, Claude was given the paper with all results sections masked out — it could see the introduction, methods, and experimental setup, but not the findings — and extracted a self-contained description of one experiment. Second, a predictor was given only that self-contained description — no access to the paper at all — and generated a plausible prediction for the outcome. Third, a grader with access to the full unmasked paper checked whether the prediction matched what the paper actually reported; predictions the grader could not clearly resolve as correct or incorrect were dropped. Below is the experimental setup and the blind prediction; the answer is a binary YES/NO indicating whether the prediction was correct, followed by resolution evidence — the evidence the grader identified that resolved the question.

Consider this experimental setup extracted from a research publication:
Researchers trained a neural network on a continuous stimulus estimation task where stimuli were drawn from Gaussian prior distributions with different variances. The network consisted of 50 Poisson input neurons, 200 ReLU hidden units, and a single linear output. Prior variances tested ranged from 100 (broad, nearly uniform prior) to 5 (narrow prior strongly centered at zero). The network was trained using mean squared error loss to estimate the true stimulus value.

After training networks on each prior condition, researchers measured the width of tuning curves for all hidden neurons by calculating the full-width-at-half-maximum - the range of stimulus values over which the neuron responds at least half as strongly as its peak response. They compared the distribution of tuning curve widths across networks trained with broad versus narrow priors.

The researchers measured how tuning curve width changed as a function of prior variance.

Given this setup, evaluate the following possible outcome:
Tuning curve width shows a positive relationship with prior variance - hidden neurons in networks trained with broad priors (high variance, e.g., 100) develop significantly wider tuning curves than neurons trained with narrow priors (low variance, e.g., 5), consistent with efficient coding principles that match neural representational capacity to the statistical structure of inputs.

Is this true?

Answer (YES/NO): YES